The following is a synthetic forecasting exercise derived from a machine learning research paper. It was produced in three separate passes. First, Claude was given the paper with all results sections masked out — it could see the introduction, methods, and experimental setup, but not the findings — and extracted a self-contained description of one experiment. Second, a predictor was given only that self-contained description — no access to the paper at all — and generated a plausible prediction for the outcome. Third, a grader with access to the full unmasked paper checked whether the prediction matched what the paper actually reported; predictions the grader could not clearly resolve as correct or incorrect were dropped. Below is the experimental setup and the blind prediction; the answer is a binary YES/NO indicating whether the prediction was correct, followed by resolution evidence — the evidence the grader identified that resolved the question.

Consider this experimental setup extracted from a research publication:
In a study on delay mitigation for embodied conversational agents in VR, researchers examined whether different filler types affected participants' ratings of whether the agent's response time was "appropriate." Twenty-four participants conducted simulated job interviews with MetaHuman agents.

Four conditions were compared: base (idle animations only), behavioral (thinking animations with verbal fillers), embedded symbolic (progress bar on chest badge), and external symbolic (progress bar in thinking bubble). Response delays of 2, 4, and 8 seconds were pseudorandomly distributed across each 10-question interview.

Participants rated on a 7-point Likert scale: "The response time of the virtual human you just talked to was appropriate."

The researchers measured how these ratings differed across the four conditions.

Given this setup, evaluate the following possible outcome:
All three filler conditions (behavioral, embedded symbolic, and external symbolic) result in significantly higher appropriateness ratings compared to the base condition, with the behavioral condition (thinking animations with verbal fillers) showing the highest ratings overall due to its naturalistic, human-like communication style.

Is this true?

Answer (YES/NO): NO